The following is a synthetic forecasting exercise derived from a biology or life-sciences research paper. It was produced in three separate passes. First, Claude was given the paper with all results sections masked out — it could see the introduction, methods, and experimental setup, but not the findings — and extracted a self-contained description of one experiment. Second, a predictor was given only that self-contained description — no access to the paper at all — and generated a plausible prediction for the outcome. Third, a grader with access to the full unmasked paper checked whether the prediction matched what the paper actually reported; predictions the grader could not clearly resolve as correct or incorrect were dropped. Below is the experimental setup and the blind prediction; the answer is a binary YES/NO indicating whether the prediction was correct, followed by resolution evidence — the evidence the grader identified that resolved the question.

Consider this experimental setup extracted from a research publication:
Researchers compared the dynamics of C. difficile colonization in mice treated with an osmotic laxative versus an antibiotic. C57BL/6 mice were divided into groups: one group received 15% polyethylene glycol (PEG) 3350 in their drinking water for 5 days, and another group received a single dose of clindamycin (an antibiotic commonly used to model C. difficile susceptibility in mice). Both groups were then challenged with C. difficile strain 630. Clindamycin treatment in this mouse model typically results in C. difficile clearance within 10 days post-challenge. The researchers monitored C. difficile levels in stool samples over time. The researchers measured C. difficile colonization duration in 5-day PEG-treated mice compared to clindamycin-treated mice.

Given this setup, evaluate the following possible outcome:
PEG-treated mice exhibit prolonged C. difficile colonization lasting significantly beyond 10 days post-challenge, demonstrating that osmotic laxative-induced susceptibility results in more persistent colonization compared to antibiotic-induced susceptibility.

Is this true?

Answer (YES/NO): YES